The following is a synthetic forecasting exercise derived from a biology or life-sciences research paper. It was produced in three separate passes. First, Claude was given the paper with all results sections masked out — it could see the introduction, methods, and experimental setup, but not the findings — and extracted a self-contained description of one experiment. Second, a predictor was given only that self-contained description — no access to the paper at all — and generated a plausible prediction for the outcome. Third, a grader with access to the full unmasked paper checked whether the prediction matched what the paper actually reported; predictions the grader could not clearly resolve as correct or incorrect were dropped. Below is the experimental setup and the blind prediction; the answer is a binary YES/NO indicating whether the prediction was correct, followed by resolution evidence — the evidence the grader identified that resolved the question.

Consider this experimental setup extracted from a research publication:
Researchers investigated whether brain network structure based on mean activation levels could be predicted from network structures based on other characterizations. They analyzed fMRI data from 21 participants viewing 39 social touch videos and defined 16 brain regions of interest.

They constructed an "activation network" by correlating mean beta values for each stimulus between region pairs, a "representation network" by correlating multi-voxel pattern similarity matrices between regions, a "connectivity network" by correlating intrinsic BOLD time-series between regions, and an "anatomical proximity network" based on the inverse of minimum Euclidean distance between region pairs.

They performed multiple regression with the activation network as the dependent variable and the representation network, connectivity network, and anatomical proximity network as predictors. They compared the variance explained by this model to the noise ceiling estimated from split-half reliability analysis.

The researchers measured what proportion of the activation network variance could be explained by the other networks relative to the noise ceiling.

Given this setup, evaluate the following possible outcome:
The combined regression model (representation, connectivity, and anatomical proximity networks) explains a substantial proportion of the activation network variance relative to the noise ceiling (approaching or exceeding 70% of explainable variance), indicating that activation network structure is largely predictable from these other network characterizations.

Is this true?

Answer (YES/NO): NO